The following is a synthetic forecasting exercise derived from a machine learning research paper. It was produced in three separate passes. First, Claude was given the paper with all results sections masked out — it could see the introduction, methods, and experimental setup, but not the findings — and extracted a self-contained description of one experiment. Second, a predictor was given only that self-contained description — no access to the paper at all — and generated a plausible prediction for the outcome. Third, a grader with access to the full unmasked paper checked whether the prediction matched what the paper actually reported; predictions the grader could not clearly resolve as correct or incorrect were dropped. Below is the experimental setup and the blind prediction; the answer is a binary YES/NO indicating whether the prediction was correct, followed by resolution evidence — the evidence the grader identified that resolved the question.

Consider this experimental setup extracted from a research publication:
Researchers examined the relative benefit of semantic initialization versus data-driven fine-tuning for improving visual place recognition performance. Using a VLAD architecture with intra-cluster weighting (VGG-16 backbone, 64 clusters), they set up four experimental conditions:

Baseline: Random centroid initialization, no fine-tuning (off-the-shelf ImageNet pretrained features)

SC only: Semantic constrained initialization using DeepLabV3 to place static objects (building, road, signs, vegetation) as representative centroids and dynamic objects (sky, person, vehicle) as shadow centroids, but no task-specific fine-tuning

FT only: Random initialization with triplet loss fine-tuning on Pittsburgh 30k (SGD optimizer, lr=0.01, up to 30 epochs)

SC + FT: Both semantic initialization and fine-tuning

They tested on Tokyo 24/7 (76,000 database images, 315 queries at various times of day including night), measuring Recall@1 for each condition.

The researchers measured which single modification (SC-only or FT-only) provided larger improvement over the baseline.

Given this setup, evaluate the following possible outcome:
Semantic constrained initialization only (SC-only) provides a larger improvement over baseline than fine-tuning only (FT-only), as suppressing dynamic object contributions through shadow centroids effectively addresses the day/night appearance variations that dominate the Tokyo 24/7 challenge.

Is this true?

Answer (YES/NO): NO